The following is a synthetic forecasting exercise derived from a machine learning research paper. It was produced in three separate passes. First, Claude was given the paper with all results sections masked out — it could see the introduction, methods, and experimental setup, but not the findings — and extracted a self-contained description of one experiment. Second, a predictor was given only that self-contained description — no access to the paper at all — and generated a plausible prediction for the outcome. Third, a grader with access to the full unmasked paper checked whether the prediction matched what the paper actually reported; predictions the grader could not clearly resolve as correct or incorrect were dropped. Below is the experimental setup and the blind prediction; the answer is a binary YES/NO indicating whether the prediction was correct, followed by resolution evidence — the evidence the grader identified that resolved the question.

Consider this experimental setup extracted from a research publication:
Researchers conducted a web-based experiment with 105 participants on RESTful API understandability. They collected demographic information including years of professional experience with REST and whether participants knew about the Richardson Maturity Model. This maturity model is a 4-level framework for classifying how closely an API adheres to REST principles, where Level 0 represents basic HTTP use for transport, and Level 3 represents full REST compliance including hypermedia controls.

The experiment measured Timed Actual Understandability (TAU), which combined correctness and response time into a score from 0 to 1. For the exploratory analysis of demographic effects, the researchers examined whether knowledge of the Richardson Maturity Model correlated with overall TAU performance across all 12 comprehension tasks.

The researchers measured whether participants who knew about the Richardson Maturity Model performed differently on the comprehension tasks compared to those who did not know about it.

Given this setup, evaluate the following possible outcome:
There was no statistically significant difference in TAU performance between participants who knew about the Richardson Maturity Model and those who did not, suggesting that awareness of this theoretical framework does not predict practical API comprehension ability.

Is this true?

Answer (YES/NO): YES